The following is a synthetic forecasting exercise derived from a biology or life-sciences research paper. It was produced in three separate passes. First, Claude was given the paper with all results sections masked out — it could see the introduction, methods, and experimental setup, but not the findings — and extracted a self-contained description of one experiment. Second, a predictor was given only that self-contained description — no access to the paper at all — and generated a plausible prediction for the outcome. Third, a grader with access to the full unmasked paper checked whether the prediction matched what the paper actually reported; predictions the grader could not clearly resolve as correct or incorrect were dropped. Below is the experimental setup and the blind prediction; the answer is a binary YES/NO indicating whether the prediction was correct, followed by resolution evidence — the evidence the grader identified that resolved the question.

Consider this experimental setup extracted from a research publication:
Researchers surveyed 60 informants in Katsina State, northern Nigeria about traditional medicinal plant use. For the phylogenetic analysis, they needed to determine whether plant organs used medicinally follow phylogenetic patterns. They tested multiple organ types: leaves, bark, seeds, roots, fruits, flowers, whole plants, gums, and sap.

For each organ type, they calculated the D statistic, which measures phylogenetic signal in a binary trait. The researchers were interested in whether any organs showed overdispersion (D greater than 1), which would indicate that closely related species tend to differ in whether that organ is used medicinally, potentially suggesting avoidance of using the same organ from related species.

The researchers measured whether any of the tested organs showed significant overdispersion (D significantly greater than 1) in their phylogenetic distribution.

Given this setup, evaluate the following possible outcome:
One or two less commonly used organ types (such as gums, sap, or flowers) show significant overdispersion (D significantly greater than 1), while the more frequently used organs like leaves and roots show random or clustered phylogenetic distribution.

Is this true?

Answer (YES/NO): NO